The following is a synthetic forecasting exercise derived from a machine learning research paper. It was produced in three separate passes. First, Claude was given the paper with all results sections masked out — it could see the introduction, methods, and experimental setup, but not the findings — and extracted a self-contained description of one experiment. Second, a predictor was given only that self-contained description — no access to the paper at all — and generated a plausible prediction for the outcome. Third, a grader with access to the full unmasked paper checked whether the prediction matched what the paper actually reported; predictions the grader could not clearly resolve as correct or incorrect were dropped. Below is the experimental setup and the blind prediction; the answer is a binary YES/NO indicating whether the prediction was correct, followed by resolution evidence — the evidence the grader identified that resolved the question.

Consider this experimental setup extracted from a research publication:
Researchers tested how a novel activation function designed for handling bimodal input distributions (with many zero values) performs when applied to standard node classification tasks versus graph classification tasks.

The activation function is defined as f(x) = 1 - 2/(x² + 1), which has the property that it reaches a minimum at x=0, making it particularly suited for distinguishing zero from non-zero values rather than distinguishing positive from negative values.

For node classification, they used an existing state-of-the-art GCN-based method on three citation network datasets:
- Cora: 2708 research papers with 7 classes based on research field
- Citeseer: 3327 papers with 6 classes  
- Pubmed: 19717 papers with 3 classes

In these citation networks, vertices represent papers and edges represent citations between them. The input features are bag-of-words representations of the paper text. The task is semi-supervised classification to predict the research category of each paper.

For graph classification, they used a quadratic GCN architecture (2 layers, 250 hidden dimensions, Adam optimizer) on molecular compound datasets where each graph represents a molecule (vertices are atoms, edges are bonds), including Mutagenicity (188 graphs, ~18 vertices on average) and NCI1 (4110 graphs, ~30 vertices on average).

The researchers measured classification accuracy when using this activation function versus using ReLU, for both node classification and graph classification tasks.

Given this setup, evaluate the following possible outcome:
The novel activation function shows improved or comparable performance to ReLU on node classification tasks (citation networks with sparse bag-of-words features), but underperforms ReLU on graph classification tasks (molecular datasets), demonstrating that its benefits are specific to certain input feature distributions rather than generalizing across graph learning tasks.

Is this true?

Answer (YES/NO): NO